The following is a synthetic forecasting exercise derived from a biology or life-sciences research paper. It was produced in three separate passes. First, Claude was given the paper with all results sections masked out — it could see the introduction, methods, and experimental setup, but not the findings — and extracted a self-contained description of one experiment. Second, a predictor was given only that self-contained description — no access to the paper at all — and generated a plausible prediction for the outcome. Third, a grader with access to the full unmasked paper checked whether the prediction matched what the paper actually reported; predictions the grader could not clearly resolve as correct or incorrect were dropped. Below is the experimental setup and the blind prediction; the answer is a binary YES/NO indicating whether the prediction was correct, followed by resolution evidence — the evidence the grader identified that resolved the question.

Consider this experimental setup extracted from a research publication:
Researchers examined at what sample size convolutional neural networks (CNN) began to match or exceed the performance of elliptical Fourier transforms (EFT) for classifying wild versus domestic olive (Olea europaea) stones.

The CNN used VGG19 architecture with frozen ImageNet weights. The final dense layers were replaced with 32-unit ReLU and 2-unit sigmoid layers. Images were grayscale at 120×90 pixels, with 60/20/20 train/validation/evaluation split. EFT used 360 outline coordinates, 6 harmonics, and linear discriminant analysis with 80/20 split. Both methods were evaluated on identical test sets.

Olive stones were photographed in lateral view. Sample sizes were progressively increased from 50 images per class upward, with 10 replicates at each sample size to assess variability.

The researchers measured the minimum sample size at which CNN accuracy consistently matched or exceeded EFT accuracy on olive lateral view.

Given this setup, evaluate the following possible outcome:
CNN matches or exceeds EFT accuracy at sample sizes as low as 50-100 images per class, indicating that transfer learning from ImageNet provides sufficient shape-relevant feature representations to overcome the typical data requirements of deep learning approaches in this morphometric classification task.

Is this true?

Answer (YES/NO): NO